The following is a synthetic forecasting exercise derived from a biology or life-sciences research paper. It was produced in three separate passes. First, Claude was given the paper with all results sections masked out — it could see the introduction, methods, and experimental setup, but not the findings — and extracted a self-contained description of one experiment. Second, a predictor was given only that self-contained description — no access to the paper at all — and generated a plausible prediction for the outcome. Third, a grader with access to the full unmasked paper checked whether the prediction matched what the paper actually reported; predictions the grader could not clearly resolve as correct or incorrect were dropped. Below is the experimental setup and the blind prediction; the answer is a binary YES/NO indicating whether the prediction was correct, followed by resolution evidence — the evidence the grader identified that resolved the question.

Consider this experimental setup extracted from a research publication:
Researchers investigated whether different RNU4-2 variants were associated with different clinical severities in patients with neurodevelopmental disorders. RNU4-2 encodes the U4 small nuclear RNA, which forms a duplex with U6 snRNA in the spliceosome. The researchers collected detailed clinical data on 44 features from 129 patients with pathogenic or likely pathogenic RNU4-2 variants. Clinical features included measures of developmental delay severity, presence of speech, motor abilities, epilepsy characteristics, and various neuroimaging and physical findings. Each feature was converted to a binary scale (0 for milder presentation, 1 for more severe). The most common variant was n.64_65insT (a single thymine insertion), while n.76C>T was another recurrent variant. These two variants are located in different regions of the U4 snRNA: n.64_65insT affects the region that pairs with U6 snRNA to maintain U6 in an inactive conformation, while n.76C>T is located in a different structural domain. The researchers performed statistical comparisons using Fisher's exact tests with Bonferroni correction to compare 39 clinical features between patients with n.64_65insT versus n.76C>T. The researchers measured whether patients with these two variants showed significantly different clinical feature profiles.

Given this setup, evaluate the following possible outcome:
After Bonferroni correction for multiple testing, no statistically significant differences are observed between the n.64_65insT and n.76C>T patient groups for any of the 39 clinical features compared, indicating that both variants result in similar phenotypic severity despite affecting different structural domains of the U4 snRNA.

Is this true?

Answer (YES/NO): NO